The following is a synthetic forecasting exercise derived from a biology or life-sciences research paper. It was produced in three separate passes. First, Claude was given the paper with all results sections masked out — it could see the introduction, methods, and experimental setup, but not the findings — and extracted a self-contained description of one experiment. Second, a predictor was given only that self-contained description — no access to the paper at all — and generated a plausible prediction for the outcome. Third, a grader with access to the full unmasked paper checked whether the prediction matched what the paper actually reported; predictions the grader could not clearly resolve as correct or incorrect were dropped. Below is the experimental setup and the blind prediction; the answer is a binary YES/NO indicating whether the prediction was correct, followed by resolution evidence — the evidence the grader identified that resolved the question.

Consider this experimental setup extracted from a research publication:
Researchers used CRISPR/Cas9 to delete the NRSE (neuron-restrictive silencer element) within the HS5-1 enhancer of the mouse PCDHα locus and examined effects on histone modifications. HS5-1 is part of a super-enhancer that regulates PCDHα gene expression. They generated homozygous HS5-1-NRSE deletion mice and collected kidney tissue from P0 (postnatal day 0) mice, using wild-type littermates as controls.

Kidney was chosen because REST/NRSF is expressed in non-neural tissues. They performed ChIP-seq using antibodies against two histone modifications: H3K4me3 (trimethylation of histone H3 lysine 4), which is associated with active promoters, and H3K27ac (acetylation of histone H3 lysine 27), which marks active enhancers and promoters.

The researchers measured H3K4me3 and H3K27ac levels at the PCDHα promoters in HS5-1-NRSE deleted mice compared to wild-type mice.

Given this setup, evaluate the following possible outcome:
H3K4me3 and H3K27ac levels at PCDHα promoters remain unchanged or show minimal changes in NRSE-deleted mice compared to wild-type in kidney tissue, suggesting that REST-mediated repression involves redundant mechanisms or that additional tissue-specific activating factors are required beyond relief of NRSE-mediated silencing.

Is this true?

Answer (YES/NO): NO